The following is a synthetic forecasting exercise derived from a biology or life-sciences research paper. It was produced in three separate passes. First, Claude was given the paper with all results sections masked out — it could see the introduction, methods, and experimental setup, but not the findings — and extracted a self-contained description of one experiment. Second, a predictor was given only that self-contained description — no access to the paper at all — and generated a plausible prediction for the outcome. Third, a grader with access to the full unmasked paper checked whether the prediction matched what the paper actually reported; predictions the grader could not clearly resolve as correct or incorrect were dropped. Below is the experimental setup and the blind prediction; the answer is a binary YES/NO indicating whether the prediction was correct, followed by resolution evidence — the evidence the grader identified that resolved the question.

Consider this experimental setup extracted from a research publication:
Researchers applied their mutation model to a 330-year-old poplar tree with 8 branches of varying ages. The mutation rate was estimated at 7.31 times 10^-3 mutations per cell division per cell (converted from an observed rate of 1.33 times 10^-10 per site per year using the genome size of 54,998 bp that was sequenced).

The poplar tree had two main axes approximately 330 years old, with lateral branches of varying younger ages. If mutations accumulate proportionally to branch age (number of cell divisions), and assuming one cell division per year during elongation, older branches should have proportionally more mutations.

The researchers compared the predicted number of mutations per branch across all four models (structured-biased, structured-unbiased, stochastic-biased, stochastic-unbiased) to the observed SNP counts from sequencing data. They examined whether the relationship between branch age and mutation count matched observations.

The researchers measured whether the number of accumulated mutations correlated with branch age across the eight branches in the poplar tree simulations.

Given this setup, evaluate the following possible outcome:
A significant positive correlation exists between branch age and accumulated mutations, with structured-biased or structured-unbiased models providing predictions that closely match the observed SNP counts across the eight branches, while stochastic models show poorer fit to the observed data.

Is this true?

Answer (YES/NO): NO